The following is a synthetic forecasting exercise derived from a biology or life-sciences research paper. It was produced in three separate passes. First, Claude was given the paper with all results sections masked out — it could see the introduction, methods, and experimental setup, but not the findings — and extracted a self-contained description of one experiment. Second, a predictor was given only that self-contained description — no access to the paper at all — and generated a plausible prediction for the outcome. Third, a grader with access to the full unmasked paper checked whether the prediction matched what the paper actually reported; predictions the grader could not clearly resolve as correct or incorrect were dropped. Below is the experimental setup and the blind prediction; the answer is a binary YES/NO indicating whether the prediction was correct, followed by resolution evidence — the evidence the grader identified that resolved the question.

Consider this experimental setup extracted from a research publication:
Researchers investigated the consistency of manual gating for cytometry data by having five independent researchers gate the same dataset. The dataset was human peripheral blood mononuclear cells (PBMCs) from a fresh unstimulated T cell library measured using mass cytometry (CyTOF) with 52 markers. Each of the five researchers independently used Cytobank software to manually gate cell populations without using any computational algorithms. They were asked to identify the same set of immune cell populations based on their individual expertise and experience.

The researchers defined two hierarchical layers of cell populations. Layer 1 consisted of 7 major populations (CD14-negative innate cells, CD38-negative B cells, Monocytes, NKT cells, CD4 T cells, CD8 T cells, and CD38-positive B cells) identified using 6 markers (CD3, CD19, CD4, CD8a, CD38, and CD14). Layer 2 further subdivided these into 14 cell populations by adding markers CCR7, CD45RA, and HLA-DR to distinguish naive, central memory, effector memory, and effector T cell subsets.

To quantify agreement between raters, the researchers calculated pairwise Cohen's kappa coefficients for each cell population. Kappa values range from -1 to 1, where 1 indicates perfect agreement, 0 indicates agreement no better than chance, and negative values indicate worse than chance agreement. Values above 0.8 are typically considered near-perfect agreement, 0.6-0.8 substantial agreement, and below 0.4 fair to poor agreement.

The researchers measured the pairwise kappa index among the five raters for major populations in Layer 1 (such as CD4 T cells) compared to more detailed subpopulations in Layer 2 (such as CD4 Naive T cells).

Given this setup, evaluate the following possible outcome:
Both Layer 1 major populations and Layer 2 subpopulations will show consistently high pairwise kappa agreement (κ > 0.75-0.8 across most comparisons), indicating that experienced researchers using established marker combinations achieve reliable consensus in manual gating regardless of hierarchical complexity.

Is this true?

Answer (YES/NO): NO